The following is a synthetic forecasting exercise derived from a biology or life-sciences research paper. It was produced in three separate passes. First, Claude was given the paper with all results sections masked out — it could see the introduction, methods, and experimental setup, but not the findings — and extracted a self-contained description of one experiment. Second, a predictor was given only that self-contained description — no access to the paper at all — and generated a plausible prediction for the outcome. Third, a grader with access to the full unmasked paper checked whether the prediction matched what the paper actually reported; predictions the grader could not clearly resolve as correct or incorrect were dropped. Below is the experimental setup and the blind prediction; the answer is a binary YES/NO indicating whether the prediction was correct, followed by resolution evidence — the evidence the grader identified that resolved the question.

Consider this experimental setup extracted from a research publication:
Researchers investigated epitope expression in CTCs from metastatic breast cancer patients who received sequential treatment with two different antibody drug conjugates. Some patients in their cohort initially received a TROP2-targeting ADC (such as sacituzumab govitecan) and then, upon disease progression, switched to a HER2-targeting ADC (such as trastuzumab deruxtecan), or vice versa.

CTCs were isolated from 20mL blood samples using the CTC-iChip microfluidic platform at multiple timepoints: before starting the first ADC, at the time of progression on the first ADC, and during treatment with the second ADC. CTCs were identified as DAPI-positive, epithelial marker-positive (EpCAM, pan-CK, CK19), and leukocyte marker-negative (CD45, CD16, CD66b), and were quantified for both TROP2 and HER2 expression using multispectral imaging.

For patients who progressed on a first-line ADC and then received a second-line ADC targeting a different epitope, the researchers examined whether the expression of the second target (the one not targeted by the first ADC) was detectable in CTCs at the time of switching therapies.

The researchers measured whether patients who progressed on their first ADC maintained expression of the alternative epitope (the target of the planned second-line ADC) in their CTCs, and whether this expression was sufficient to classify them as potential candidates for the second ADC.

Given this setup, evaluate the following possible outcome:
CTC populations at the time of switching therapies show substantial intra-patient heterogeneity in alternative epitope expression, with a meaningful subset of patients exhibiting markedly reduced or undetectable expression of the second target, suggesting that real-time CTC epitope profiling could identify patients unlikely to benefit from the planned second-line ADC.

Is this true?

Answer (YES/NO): NO